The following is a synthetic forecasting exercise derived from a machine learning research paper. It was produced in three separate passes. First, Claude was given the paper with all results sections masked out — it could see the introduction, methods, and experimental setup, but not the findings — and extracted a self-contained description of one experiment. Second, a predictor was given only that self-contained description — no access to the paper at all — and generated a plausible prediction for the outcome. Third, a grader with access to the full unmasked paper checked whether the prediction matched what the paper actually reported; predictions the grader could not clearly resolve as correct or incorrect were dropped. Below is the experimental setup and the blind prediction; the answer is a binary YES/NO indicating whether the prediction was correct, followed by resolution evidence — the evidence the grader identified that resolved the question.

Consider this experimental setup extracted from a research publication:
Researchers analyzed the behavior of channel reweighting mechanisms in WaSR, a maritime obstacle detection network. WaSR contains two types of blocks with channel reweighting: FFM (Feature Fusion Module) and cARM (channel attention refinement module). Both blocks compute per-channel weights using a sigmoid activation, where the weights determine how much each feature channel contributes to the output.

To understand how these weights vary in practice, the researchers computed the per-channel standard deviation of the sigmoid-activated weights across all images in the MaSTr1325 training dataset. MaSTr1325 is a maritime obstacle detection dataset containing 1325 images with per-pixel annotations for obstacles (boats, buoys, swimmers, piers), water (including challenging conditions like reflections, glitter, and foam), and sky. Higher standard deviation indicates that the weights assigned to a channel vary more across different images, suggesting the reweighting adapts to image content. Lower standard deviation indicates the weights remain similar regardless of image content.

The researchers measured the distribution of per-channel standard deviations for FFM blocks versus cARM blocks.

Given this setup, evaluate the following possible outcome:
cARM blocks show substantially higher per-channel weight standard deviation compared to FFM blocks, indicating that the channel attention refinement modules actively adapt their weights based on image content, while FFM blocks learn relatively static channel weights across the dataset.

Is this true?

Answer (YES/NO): YES